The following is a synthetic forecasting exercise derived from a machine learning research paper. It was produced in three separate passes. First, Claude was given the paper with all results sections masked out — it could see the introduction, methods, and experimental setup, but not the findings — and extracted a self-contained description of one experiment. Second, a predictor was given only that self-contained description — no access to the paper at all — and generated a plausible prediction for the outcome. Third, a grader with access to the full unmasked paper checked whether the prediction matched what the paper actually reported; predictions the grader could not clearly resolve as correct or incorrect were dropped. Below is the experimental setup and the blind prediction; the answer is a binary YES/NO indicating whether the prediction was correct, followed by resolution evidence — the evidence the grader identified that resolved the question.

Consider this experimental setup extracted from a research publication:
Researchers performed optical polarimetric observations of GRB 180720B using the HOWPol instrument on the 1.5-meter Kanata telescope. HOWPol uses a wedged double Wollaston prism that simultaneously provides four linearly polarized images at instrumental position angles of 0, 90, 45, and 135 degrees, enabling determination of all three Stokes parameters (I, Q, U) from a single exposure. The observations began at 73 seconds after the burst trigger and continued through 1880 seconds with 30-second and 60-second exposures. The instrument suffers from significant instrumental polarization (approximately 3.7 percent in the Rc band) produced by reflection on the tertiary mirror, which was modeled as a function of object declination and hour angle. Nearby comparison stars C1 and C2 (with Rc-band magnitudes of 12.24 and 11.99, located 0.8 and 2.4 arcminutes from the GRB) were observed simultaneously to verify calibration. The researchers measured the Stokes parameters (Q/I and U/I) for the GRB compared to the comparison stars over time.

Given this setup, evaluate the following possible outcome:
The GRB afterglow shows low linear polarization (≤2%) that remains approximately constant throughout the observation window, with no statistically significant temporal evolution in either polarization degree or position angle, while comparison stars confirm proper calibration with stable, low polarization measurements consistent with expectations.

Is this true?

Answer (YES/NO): NO